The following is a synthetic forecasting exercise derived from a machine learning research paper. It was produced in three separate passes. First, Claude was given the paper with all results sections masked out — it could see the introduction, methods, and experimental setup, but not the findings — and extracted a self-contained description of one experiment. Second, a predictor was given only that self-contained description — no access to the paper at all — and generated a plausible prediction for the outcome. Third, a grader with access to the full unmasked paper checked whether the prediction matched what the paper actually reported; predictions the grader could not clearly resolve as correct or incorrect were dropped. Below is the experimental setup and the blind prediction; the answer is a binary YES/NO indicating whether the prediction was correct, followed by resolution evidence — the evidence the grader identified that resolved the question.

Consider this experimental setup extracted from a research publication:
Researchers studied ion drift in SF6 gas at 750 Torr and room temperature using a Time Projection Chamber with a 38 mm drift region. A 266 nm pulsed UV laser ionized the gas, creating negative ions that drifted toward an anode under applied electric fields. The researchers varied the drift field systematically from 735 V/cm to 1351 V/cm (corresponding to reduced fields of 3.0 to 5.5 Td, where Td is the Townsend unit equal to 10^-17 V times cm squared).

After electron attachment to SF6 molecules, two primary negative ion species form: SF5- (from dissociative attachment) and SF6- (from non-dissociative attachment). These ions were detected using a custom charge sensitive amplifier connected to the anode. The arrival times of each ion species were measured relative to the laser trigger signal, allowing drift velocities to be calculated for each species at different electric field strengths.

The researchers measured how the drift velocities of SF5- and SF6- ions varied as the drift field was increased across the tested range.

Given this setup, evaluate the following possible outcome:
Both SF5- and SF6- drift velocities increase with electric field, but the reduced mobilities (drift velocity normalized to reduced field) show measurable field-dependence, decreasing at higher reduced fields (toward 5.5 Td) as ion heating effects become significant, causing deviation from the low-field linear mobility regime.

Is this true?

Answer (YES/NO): NO